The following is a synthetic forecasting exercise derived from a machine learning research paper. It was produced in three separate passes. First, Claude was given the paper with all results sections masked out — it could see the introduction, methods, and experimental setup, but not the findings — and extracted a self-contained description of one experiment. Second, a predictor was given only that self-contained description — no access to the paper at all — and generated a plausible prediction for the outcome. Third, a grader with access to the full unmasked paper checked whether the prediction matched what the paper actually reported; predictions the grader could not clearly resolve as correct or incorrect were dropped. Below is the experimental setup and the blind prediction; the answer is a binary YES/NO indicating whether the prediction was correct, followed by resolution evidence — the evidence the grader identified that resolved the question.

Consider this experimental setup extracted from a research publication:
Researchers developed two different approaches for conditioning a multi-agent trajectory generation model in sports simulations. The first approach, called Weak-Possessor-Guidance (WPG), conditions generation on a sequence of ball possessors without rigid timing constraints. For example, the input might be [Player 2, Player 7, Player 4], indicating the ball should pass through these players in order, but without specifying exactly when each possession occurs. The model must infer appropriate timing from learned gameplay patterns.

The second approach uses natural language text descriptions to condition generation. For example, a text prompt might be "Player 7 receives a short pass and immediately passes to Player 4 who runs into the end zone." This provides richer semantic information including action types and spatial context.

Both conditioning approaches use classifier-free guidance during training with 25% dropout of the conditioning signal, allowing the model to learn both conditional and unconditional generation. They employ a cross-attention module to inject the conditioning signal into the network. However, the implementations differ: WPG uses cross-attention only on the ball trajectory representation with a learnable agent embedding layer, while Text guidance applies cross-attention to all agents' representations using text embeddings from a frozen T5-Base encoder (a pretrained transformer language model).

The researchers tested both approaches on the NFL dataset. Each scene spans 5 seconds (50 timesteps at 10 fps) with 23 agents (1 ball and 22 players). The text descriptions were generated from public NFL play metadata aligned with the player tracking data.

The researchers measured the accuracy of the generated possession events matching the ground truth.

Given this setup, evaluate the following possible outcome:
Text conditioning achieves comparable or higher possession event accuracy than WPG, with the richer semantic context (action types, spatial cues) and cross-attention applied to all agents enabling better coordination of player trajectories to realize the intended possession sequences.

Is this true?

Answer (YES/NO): YES